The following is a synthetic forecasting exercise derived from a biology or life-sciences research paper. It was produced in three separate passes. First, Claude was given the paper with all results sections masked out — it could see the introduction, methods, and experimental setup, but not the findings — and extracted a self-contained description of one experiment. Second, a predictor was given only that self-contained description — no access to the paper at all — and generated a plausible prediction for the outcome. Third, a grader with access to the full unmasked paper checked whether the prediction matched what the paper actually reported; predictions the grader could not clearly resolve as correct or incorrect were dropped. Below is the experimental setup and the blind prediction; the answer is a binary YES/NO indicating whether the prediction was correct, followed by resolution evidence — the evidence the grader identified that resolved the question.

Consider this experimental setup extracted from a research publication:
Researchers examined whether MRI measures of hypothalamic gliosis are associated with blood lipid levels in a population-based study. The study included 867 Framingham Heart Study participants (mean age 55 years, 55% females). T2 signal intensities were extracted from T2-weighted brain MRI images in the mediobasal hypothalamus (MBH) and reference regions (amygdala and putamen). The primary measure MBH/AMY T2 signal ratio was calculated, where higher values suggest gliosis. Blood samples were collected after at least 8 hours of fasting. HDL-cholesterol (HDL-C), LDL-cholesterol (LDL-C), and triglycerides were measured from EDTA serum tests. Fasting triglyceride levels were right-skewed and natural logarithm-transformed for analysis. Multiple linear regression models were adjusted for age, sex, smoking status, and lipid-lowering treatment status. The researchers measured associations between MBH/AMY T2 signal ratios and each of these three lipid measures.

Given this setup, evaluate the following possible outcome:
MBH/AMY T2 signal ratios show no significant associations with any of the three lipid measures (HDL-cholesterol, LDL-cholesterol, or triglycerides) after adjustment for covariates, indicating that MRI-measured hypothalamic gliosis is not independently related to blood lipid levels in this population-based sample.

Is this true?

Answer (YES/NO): NO